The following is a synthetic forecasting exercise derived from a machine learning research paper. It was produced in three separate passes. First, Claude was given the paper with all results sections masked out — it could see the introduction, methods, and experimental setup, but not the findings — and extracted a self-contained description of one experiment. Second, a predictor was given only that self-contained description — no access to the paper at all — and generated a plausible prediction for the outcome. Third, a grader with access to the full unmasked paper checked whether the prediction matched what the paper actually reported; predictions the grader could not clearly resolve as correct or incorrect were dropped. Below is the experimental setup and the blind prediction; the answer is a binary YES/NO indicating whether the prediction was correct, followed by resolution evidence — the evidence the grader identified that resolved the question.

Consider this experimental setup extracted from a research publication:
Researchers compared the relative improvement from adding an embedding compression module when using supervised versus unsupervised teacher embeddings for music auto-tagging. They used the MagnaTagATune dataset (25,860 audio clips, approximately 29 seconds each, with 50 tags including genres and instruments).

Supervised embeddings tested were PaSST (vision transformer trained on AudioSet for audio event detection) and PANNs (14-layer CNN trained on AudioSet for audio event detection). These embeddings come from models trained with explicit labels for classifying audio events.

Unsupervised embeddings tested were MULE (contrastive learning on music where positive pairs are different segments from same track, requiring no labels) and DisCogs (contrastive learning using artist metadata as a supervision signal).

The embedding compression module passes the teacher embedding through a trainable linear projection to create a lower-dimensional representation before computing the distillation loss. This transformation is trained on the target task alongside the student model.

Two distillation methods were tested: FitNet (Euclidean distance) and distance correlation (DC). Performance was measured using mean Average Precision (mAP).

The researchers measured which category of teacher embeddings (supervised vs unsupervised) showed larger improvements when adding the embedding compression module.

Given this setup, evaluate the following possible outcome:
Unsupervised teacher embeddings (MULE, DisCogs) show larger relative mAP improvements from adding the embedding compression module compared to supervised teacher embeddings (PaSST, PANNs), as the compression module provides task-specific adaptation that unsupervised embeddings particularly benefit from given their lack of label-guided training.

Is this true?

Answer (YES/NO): YES